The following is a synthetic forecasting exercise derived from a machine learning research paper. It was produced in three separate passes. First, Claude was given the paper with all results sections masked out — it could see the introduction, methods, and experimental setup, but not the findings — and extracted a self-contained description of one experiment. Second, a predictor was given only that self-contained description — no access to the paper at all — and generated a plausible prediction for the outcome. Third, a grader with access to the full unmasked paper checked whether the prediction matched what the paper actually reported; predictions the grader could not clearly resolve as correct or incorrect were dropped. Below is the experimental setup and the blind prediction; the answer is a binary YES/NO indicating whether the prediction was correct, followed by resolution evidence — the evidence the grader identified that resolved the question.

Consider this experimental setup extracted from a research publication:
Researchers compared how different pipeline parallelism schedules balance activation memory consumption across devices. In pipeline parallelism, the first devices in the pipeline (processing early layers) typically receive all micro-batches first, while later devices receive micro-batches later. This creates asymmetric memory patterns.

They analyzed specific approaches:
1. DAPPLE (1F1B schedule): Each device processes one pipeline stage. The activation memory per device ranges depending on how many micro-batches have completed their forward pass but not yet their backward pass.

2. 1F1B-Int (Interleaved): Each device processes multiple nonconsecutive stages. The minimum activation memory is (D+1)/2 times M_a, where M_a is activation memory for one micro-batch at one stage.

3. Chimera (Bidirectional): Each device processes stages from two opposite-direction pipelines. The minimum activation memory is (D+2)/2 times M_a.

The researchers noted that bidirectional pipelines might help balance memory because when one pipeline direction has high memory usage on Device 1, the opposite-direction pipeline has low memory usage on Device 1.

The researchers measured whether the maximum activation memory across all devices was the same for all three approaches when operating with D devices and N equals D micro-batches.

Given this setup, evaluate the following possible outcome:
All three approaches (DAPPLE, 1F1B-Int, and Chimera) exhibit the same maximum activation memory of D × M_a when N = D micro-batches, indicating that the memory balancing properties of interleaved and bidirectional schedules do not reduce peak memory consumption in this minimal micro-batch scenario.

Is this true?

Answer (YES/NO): YES